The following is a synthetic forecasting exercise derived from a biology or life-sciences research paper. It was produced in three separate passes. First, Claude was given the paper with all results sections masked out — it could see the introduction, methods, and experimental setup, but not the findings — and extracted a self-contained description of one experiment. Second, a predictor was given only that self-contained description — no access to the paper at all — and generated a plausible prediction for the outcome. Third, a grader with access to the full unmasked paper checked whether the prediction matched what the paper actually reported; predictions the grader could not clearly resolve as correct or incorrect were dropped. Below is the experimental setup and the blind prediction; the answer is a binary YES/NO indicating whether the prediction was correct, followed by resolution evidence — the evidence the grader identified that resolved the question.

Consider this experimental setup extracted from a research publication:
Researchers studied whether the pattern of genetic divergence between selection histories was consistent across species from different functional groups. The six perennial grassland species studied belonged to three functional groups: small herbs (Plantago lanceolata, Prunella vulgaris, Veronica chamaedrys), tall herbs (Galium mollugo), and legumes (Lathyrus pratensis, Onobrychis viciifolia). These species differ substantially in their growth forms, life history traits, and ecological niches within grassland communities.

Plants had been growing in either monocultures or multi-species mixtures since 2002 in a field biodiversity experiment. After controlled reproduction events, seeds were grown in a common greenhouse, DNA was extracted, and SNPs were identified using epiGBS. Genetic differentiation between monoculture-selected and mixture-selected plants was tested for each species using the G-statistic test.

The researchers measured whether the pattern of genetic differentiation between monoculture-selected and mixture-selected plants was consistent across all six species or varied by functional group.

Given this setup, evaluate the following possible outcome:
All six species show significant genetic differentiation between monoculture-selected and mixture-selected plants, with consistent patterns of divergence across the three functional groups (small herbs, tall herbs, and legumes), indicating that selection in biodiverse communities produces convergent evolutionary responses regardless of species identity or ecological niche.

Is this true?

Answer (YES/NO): NO